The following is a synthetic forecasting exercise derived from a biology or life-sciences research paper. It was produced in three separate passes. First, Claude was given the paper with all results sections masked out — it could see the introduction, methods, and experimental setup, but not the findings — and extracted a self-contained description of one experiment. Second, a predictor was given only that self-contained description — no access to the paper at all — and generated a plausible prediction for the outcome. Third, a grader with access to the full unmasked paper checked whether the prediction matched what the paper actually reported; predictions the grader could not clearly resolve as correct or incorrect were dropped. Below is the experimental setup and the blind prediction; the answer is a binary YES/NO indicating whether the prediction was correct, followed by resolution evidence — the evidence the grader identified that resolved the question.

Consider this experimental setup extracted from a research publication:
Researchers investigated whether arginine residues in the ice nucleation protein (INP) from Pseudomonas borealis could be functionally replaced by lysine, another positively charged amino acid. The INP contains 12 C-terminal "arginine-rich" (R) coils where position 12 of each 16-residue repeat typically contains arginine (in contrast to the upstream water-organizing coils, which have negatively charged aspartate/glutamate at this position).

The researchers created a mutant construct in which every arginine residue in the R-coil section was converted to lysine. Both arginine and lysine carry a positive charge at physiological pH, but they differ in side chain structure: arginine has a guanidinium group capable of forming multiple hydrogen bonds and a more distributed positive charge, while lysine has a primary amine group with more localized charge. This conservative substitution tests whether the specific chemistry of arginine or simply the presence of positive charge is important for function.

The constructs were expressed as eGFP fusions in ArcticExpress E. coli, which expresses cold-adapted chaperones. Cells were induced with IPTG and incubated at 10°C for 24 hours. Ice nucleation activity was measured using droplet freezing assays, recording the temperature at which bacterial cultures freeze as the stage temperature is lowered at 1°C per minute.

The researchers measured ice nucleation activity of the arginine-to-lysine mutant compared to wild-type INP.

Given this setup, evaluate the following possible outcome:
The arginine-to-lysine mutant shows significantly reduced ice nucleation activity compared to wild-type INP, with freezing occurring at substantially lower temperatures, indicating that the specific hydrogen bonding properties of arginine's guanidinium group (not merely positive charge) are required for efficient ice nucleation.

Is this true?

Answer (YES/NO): NO